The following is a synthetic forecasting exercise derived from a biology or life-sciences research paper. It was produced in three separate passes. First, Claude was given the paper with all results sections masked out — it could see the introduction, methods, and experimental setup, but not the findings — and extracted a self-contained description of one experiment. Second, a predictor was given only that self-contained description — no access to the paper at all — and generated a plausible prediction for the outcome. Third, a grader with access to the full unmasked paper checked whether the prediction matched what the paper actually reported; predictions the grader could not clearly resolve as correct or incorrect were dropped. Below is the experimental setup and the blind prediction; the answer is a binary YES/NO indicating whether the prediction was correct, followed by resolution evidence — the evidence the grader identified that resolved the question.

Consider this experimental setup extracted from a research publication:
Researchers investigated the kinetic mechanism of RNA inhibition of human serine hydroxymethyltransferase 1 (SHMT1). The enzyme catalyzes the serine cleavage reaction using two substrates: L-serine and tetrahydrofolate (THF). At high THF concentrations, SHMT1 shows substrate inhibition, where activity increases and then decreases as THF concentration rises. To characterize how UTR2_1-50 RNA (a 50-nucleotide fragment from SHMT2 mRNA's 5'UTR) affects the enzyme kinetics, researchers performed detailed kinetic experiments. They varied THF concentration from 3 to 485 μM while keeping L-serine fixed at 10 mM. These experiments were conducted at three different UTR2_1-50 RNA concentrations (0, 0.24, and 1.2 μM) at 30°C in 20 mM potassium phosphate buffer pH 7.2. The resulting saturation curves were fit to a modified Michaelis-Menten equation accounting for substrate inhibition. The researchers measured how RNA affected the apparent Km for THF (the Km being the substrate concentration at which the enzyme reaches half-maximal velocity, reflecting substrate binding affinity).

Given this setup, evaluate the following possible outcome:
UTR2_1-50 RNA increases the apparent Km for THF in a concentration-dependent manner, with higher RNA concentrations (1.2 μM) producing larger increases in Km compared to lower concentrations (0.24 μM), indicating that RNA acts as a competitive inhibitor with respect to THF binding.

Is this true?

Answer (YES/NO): NO